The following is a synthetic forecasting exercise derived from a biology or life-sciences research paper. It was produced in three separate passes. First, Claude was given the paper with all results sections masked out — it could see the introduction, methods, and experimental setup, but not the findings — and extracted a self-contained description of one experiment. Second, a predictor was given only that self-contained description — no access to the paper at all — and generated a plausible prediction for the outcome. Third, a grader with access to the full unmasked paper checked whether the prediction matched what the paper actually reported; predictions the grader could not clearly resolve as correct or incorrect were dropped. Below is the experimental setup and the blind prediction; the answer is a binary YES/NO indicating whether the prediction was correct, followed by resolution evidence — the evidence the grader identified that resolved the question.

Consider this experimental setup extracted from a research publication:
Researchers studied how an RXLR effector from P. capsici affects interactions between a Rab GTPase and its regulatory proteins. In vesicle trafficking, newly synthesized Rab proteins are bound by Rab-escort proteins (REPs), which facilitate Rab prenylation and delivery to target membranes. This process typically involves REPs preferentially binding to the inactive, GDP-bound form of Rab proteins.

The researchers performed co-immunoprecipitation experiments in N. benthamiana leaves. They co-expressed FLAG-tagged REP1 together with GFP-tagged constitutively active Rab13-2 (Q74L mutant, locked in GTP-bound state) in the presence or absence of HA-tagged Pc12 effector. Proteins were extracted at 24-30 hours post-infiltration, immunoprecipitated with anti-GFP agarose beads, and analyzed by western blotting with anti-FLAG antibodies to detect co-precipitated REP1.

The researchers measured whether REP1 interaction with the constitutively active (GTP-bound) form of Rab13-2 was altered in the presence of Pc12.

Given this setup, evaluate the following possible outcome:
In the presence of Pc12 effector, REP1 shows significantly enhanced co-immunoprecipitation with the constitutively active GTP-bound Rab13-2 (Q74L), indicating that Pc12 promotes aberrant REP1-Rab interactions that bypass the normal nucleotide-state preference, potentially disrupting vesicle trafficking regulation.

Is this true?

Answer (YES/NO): YES